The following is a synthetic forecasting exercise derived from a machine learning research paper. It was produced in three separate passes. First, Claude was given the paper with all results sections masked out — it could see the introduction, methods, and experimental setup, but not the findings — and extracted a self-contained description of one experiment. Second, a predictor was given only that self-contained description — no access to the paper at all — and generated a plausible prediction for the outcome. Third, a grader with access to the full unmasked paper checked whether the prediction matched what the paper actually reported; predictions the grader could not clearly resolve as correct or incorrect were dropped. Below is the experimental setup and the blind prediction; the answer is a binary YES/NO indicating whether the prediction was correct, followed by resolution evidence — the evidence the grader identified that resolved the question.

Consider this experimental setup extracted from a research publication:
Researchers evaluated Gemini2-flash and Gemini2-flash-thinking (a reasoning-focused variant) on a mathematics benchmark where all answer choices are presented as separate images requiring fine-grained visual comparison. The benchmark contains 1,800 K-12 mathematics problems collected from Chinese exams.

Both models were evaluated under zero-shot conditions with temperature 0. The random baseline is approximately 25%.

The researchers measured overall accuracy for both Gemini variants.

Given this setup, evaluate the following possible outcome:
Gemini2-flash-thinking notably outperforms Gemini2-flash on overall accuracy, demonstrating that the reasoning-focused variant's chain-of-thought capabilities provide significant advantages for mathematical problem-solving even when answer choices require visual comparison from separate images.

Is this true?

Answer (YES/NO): NO